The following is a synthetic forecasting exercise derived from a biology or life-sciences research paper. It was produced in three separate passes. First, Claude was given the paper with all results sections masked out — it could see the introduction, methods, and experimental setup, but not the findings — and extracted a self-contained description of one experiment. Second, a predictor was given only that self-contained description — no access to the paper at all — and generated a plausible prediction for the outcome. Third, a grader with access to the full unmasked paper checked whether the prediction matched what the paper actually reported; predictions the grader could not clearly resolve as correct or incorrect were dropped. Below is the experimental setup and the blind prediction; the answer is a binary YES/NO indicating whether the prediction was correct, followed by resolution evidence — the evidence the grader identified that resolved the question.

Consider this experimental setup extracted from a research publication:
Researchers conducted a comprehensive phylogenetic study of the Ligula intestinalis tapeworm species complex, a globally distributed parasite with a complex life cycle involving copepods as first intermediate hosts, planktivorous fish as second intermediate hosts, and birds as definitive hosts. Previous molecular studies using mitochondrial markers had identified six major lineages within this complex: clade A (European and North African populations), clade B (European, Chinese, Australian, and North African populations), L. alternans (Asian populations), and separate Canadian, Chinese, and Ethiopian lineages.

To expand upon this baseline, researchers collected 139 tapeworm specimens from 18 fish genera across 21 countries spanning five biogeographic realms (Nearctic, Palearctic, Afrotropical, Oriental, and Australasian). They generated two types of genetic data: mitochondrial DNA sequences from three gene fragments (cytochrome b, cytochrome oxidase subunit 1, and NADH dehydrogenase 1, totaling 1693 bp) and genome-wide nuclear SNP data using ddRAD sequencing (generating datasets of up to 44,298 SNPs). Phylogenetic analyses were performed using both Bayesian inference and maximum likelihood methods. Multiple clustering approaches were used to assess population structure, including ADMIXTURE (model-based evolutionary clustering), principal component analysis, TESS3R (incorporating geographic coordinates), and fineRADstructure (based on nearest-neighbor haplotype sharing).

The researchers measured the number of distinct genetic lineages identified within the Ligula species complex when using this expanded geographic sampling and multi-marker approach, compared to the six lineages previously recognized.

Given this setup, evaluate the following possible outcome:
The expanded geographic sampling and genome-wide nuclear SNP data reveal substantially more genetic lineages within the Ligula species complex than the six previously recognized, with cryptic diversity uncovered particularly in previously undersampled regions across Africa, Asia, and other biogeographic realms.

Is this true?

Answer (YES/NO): YES